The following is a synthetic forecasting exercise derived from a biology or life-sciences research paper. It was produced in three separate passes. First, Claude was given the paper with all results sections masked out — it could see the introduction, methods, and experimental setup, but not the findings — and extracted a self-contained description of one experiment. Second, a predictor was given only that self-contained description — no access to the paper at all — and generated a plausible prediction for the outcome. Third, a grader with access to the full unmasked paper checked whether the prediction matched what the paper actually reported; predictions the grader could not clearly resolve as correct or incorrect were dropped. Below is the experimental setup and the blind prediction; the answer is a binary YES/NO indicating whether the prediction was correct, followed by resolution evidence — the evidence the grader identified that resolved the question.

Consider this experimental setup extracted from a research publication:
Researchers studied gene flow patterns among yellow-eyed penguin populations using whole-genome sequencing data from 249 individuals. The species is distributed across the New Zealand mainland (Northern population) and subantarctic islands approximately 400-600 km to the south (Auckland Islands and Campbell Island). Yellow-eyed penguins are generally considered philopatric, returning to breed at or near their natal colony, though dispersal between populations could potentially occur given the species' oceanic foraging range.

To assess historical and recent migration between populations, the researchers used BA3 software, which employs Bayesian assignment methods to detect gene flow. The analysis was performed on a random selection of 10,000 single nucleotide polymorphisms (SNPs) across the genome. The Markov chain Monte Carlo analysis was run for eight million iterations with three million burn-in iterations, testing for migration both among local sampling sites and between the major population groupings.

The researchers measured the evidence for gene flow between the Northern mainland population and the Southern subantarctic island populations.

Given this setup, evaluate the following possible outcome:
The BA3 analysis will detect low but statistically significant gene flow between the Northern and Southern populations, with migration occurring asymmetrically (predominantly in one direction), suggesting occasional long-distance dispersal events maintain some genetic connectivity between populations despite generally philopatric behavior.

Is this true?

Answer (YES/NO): NO